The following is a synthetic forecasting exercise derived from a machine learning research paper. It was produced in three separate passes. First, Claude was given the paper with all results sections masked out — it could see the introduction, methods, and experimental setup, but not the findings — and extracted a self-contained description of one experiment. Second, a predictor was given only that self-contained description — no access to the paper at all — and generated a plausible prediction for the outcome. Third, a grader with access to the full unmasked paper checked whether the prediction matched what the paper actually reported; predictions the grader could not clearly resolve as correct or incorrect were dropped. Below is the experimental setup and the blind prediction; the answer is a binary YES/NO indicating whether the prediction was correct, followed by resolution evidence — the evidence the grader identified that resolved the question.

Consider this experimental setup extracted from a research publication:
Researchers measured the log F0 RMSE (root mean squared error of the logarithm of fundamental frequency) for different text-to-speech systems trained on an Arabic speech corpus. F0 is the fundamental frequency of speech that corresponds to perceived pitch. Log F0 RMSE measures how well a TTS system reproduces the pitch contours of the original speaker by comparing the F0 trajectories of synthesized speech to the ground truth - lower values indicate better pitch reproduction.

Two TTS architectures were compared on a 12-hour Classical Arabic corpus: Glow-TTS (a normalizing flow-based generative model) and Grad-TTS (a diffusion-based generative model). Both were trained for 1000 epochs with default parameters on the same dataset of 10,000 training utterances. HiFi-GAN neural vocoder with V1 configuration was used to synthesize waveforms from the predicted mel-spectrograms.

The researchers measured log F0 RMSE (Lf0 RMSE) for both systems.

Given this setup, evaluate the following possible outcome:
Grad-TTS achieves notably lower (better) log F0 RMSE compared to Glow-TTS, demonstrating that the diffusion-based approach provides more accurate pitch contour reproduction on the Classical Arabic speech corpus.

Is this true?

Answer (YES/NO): NO